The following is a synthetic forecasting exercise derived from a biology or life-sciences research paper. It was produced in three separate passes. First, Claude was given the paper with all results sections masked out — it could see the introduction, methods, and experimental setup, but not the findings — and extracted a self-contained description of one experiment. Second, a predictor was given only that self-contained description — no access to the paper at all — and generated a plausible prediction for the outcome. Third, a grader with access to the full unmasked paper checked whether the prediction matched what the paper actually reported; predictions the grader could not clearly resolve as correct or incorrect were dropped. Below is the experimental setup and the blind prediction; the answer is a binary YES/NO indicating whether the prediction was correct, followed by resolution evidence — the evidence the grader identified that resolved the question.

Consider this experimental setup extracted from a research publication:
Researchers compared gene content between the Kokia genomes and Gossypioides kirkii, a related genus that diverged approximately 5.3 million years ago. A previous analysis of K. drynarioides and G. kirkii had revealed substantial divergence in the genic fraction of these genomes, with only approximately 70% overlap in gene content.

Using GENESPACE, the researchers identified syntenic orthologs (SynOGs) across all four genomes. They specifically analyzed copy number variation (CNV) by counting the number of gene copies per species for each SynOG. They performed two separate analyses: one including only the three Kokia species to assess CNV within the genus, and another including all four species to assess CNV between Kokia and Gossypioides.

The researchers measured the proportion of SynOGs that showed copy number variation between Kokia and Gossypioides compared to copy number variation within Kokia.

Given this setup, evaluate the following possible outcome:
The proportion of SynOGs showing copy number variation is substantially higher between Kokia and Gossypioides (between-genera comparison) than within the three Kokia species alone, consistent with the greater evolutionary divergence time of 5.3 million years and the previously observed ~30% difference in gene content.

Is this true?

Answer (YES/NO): YES